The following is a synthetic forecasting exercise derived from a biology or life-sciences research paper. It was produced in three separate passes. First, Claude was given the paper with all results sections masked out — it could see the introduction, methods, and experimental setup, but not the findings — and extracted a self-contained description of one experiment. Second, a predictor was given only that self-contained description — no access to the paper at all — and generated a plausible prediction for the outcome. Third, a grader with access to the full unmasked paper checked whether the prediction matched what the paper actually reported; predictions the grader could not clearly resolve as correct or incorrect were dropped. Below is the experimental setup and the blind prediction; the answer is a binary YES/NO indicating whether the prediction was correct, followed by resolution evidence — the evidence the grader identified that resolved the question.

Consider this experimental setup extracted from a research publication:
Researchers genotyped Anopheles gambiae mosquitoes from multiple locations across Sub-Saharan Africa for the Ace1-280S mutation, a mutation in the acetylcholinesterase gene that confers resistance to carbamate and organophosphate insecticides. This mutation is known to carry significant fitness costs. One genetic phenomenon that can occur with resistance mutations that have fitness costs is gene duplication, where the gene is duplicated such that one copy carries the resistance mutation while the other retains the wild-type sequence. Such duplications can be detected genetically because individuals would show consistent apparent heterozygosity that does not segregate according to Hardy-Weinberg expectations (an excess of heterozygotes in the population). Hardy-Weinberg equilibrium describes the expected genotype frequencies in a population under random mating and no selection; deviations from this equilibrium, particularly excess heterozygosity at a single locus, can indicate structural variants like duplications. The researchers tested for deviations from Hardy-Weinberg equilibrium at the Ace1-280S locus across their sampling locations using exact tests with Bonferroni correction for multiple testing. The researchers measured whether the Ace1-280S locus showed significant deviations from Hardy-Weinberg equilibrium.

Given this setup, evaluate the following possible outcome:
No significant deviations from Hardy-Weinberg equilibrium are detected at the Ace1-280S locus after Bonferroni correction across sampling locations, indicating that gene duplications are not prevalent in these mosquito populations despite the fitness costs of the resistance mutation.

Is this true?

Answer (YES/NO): NO